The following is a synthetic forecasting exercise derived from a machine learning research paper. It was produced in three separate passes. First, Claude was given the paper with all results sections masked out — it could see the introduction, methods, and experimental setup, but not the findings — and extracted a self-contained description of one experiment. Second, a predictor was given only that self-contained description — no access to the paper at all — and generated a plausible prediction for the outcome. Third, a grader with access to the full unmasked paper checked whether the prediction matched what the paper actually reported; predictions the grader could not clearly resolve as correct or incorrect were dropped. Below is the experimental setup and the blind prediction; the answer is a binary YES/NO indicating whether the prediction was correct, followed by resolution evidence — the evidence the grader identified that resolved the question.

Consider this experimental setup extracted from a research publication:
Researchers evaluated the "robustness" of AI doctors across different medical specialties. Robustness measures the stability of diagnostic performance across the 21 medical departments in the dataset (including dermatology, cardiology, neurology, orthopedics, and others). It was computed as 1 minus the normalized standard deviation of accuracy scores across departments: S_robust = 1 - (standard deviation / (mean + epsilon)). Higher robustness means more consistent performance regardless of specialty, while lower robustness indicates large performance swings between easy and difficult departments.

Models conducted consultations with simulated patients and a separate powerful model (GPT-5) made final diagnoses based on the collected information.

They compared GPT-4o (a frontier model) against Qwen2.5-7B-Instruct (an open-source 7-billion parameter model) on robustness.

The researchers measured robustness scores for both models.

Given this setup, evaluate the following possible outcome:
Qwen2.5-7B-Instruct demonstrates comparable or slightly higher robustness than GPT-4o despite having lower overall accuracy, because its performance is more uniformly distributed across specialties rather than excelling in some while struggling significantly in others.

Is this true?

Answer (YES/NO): NO